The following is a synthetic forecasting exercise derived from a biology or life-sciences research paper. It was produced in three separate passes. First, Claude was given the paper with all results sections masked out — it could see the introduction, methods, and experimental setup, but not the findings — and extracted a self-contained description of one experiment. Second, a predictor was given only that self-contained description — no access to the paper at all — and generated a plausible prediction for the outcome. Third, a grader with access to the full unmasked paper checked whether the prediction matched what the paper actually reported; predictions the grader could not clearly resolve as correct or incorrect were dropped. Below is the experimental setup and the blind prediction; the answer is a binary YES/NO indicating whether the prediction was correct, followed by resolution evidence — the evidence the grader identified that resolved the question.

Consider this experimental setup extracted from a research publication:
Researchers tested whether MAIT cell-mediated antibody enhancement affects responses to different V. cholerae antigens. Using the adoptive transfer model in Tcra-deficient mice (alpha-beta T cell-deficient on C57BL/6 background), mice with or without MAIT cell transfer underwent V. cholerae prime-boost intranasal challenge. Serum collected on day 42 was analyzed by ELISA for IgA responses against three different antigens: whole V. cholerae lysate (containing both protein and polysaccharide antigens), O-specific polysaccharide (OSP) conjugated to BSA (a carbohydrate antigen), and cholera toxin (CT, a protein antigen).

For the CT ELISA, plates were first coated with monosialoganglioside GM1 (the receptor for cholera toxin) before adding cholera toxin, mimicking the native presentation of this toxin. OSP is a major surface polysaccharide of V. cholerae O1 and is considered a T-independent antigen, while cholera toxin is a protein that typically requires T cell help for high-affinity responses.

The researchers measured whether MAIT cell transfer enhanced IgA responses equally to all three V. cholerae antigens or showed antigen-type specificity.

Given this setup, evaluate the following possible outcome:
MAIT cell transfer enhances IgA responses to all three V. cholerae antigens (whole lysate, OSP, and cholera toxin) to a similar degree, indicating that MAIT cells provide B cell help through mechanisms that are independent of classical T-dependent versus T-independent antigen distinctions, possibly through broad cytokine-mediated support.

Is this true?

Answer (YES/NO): NO